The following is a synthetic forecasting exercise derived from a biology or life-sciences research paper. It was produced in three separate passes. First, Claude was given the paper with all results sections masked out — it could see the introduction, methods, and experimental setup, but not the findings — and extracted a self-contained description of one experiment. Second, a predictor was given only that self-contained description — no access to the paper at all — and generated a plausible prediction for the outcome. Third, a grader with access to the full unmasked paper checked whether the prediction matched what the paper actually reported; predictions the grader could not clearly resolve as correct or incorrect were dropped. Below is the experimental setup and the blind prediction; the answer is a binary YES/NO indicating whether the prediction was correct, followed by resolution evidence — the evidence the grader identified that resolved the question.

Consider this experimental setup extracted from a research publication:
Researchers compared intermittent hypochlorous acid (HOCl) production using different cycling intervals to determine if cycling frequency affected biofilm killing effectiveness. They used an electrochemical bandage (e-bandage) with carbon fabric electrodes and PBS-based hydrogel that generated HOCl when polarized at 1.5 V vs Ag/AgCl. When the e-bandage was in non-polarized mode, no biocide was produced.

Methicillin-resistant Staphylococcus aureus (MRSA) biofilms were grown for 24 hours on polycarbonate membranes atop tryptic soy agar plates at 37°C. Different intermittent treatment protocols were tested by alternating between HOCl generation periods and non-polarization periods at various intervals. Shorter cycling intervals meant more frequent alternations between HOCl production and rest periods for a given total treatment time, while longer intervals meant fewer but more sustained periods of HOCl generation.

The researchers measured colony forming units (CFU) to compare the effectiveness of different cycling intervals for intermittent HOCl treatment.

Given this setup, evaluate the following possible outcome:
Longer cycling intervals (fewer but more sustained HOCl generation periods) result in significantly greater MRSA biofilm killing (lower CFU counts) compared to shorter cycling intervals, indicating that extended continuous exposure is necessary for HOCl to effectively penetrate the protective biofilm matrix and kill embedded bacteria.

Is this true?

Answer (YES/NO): NO